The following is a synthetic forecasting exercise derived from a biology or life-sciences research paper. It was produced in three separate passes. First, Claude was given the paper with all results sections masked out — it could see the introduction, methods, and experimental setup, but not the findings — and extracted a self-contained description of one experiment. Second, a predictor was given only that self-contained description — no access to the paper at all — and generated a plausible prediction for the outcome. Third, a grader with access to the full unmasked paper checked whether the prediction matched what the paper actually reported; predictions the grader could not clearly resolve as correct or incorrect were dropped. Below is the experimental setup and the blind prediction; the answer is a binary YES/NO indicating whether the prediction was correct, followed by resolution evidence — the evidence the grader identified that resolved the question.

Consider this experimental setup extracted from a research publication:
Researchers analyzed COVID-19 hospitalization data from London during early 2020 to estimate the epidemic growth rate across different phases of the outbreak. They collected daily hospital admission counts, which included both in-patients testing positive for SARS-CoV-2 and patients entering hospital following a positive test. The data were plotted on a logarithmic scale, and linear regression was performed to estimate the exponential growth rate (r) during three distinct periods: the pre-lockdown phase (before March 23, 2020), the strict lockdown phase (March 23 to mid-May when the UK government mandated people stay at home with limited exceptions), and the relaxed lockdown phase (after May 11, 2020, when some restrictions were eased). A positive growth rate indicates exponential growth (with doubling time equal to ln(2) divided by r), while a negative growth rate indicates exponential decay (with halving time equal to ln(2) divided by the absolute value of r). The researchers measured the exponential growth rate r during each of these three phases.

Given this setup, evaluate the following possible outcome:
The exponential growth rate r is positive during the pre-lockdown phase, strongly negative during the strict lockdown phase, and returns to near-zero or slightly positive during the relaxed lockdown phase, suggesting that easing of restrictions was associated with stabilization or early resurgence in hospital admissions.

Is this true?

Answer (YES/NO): NO